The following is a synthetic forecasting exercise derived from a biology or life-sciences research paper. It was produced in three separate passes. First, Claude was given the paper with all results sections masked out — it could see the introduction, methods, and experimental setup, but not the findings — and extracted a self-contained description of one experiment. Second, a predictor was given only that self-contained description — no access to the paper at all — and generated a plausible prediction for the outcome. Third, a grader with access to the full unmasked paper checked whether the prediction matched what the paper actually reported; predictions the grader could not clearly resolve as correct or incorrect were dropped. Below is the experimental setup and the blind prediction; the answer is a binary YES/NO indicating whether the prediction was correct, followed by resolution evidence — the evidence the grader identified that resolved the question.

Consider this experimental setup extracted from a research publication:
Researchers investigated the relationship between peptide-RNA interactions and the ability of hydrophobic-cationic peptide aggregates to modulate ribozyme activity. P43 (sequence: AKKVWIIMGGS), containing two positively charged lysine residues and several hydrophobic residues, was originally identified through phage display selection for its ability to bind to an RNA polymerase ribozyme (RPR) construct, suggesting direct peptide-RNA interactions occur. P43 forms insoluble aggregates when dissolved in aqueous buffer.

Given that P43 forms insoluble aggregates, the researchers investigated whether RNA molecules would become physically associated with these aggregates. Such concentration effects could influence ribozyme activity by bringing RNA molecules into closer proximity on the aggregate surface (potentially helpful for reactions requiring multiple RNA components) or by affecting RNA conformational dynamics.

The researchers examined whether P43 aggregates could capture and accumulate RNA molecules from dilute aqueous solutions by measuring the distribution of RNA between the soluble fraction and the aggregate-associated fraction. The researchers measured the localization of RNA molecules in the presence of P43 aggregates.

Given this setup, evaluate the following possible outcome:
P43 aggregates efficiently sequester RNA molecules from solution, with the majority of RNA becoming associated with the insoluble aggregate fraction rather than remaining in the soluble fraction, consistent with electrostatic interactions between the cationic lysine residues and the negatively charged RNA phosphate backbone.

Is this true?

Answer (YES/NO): YES